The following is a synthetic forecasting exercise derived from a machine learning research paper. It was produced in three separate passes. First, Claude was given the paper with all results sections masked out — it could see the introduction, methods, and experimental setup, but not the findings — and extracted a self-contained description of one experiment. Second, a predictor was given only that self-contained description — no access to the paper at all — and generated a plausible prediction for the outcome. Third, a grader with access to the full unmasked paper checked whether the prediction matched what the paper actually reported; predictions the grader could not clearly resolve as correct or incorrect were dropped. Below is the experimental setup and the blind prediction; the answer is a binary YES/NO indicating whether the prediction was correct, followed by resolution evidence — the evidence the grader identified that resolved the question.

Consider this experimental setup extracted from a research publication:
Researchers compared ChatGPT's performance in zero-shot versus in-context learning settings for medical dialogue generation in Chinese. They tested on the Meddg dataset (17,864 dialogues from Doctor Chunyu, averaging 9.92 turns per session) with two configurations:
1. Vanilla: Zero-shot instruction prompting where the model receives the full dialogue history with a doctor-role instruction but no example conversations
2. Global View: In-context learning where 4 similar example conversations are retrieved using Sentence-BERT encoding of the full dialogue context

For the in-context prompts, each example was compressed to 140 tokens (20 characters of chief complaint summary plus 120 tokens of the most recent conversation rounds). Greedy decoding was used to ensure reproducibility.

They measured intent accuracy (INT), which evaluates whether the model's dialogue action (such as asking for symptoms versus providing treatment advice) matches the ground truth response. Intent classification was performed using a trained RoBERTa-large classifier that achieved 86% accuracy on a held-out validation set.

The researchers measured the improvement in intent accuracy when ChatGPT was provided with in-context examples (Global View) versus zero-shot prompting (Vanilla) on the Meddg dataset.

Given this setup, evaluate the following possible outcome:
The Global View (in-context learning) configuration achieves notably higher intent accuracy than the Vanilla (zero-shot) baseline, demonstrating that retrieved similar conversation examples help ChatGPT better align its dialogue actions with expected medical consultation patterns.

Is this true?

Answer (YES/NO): YES